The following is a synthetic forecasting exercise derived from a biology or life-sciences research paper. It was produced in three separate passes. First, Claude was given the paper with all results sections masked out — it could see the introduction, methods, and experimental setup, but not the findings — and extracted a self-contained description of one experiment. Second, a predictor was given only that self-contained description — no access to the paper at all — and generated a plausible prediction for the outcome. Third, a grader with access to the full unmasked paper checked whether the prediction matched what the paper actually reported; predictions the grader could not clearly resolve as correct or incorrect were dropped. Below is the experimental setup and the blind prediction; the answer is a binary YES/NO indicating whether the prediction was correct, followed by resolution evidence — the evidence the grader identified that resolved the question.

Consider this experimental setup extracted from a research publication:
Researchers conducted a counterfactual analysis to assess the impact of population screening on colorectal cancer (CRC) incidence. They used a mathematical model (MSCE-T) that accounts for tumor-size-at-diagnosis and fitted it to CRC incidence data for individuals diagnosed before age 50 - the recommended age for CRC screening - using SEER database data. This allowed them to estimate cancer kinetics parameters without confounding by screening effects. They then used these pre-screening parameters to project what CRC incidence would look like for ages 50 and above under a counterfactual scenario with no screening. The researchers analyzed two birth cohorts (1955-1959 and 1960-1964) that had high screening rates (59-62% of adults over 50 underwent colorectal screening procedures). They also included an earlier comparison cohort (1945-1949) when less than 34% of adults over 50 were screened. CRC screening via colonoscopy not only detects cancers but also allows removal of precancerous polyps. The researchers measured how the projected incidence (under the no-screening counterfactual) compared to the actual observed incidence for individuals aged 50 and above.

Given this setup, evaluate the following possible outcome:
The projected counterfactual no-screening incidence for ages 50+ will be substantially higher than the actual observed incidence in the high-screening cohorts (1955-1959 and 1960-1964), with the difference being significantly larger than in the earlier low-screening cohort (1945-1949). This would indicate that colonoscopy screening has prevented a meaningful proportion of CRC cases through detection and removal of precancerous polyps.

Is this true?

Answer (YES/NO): YES